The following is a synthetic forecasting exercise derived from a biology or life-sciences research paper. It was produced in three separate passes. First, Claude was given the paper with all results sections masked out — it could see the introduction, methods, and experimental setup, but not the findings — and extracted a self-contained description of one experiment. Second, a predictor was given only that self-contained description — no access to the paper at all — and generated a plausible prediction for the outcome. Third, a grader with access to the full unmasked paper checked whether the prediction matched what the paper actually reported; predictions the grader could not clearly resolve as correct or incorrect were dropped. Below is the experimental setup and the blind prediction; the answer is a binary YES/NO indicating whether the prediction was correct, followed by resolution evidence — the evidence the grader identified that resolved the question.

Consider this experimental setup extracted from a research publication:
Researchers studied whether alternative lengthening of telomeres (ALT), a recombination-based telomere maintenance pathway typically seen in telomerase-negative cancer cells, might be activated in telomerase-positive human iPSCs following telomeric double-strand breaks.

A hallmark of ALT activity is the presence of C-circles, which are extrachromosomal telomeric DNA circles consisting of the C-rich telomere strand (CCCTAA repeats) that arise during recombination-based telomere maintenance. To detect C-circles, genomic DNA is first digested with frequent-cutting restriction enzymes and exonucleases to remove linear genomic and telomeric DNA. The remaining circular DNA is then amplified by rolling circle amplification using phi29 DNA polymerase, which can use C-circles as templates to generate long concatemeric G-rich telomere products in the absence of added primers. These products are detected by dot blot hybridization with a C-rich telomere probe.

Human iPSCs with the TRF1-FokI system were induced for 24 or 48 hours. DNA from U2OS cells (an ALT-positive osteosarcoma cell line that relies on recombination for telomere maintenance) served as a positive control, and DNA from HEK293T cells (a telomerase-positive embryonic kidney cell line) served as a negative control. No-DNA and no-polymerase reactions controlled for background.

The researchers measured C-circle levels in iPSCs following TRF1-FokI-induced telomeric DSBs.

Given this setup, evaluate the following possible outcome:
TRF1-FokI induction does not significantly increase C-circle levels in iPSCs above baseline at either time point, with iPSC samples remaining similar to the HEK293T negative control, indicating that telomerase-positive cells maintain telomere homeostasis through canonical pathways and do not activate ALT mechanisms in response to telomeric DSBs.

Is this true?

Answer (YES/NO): NO